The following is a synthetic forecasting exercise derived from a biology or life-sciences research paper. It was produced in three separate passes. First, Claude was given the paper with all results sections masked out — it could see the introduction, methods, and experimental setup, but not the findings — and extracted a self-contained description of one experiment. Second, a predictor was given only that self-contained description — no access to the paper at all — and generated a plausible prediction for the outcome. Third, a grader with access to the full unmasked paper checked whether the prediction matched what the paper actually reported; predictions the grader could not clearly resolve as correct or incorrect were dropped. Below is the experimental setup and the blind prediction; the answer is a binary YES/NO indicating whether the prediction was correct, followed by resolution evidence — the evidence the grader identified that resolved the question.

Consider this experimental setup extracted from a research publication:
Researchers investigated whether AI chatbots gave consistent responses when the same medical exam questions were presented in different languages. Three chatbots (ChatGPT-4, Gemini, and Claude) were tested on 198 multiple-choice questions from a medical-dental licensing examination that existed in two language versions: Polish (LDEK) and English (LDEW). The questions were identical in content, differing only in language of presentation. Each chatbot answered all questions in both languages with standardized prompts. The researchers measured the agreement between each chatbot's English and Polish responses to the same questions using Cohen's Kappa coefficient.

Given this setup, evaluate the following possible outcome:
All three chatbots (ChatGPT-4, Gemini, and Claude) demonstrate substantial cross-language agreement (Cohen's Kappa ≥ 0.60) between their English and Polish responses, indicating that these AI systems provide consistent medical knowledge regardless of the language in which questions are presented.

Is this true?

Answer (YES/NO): NO